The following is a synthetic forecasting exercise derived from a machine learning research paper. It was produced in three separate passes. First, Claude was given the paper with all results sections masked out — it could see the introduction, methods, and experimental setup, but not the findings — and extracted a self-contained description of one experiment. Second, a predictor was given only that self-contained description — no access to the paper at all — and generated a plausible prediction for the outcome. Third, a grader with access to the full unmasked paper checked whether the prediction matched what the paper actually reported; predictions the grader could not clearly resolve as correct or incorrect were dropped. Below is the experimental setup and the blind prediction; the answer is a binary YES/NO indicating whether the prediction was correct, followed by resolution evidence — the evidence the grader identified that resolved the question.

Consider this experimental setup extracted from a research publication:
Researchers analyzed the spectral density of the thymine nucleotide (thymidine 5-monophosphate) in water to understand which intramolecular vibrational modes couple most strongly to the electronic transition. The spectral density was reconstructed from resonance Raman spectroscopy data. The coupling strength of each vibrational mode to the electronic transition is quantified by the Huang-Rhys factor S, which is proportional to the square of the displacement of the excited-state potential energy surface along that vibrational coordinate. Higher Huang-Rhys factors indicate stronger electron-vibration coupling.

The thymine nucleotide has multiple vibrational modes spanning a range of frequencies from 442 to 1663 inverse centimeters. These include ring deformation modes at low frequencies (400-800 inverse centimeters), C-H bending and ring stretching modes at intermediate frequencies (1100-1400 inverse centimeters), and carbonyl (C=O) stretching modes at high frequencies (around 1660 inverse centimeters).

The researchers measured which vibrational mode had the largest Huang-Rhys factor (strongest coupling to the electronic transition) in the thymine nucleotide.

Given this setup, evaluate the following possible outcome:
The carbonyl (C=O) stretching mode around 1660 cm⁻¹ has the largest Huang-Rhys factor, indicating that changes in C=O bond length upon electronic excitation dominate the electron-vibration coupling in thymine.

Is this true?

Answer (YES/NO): YES